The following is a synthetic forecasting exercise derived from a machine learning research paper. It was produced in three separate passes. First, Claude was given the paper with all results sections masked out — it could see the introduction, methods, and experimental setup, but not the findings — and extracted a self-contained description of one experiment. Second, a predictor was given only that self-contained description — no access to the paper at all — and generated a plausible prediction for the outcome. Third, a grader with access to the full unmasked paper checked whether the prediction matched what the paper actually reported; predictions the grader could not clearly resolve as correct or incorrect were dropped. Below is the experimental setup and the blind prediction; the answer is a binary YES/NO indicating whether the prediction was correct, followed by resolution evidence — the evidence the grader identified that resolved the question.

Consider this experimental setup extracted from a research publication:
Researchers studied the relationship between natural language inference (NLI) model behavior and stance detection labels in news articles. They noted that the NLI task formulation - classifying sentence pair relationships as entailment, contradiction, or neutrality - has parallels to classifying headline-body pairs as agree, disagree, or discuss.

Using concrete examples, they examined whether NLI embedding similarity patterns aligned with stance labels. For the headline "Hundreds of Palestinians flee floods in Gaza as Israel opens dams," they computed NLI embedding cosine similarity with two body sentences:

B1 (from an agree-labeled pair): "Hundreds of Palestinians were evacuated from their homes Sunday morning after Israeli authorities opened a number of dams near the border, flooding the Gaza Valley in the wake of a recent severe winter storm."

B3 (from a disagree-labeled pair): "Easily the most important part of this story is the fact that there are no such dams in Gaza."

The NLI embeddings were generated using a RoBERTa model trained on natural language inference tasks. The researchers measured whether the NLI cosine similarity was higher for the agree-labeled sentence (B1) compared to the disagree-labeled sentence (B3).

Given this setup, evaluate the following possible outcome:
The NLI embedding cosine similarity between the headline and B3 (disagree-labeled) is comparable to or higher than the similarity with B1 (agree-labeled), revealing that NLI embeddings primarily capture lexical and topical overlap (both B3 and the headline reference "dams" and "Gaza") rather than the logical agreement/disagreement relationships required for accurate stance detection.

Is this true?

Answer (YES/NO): NO